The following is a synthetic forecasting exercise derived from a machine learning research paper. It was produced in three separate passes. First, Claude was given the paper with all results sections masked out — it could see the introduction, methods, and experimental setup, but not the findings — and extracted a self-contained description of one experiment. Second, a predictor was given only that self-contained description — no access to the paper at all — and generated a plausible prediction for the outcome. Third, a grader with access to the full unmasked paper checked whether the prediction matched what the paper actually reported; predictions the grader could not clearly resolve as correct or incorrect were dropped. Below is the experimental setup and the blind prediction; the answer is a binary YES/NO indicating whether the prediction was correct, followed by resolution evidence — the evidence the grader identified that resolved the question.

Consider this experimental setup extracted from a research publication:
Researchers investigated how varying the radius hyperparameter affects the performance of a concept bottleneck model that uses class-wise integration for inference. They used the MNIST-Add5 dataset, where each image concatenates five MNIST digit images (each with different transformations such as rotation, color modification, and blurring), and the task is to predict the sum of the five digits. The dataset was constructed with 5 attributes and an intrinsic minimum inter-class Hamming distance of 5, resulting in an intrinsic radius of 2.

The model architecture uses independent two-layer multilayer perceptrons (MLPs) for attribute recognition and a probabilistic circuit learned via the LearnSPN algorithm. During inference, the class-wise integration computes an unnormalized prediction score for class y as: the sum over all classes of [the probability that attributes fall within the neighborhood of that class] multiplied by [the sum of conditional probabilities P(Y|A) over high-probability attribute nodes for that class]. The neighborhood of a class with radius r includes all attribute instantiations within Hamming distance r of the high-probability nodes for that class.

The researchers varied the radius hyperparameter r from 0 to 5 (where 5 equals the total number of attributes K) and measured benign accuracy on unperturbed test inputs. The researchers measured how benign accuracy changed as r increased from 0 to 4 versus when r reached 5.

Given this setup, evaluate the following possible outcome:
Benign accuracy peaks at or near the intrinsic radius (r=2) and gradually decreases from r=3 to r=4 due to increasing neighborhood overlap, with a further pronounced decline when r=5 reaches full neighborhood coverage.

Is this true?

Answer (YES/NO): NO